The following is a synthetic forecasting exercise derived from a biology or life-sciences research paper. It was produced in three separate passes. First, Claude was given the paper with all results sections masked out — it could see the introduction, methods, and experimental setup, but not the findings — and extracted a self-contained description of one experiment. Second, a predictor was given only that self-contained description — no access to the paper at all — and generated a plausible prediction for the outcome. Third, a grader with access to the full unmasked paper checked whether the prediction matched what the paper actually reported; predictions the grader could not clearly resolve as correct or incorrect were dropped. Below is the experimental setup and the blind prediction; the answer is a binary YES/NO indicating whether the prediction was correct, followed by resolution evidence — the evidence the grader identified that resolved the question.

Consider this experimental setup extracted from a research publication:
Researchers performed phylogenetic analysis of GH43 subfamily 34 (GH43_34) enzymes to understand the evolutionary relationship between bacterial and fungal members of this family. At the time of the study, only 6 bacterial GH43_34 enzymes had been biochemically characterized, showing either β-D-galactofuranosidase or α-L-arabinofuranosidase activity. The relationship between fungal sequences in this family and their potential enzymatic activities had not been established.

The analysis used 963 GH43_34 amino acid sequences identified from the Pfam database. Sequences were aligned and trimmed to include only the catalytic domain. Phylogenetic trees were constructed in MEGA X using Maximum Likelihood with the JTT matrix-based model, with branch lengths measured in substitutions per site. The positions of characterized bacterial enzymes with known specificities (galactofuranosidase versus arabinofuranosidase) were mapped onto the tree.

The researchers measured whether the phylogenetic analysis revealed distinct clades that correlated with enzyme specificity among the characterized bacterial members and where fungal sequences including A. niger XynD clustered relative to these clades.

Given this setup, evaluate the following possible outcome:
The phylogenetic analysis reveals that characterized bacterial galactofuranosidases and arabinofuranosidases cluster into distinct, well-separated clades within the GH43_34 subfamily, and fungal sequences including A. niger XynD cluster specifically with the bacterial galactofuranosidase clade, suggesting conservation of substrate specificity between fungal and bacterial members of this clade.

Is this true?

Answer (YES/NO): YES